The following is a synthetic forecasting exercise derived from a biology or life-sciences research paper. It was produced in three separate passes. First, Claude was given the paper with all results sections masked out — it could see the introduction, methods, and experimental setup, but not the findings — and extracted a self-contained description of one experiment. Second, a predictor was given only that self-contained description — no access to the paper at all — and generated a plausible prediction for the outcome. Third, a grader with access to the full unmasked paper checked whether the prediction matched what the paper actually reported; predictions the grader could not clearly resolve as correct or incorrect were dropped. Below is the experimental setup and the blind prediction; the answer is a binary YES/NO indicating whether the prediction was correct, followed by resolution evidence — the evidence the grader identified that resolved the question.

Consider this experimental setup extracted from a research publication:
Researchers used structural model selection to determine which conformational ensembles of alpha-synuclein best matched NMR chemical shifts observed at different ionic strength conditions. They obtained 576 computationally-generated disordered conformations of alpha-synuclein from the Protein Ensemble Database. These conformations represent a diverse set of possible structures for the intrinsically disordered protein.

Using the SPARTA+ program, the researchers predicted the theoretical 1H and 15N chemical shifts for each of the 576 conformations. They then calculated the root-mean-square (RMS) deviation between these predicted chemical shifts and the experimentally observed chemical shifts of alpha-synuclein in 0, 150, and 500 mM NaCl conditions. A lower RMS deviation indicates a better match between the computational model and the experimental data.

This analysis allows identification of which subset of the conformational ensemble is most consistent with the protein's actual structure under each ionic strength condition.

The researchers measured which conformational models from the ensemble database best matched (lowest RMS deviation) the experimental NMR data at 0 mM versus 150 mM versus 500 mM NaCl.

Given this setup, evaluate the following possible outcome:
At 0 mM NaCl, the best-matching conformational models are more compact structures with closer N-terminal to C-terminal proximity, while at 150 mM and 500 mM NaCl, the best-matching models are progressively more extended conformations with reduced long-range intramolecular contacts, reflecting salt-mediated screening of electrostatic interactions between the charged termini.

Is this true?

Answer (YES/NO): NO